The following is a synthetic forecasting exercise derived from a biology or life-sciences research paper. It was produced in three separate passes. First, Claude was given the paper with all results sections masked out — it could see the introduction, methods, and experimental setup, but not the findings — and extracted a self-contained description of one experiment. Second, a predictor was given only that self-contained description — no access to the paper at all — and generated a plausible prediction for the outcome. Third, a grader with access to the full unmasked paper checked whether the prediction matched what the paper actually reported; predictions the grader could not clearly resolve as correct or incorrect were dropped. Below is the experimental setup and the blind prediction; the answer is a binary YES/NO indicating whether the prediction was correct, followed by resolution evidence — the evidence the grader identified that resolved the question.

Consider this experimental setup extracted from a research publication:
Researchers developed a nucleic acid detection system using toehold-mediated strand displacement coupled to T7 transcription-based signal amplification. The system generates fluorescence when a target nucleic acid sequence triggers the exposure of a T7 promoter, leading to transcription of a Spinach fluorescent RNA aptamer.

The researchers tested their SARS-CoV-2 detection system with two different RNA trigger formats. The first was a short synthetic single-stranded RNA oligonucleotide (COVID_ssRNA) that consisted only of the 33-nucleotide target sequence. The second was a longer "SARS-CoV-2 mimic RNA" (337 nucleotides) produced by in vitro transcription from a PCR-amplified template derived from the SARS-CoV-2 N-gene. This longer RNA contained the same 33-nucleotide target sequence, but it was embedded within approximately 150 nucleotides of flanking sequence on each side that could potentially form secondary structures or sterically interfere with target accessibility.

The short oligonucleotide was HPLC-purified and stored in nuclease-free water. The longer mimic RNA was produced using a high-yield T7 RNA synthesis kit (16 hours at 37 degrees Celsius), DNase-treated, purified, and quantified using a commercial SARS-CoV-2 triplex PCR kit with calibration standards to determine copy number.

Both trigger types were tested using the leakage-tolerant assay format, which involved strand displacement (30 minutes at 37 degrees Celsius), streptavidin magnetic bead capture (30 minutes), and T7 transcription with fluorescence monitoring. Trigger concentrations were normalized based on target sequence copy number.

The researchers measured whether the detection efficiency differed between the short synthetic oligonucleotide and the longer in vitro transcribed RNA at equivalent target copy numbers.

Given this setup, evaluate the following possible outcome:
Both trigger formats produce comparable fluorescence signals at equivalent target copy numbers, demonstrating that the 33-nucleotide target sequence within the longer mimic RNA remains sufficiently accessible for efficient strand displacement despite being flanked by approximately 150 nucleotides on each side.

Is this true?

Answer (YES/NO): NO